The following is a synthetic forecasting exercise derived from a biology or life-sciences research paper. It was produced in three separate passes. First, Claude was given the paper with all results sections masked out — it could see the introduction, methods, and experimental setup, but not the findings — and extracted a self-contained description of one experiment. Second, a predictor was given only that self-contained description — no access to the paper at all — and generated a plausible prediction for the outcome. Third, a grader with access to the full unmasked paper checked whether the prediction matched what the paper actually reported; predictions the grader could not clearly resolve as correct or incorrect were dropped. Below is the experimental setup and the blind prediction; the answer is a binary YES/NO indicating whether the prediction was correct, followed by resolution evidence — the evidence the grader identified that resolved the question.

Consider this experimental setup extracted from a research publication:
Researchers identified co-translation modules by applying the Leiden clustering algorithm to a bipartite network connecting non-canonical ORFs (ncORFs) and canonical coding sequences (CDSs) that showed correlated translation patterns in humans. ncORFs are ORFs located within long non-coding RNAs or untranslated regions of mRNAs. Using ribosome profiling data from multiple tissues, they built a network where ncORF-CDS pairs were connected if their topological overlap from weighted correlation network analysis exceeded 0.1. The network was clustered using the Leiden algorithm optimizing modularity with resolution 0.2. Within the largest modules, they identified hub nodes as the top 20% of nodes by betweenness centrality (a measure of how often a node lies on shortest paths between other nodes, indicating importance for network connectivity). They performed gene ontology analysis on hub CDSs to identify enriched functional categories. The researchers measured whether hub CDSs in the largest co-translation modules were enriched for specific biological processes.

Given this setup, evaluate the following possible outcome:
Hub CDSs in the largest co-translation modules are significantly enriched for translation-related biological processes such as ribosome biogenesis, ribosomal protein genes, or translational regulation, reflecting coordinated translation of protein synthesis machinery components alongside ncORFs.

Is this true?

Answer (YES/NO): NO